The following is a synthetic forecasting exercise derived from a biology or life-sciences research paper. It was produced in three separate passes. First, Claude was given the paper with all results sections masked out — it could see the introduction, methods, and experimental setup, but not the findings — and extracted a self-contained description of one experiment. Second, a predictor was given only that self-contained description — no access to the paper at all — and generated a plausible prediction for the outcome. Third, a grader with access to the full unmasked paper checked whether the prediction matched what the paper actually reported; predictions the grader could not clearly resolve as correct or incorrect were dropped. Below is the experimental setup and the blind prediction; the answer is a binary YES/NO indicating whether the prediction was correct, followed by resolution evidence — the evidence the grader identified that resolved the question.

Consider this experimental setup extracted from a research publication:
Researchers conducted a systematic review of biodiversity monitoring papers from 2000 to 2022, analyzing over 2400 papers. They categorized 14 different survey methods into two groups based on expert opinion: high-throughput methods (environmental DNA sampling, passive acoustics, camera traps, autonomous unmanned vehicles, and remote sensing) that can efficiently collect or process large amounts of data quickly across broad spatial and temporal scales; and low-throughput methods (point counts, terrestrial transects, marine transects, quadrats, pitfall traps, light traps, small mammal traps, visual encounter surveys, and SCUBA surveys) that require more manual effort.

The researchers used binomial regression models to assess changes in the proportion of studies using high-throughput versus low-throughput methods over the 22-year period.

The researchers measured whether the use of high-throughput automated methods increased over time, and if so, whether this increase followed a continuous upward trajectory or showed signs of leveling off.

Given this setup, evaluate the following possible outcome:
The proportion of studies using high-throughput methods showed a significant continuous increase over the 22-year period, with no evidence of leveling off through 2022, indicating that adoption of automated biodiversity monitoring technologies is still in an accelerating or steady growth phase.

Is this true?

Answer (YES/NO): NO